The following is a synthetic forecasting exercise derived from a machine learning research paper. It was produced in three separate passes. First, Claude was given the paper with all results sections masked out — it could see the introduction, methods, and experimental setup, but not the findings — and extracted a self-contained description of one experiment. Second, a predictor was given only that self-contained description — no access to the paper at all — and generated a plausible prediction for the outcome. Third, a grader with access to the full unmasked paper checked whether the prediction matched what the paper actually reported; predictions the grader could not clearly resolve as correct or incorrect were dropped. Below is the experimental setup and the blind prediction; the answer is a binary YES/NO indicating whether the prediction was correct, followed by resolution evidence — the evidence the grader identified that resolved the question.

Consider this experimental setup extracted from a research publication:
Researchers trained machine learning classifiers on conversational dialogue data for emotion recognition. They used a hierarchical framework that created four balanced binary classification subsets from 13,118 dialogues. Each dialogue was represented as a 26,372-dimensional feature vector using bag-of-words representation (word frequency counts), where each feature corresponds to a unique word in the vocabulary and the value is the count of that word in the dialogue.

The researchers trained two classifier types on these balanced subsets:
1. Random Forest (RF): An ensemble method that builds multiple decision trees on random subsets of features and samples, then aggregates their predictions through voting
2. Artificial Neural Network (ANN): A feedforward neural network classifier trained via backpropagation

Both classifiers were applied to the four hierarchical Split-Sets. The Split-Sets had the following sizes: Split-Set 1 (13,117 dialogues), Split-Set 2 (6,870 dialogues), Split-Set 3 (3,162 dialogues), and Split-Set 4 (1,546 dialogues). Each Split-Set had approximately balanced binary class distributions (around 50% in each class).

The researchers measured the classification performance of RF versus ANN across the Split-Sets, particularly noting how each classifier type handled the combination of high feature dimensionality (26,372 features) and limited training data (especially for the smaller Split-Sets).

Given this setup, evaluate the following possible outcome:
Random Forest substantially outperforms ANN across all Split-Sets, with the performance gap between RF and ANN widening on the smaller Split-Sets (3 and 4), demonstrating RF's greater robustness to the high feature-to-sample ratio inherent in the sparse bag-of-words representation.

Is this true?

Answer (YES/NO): NO